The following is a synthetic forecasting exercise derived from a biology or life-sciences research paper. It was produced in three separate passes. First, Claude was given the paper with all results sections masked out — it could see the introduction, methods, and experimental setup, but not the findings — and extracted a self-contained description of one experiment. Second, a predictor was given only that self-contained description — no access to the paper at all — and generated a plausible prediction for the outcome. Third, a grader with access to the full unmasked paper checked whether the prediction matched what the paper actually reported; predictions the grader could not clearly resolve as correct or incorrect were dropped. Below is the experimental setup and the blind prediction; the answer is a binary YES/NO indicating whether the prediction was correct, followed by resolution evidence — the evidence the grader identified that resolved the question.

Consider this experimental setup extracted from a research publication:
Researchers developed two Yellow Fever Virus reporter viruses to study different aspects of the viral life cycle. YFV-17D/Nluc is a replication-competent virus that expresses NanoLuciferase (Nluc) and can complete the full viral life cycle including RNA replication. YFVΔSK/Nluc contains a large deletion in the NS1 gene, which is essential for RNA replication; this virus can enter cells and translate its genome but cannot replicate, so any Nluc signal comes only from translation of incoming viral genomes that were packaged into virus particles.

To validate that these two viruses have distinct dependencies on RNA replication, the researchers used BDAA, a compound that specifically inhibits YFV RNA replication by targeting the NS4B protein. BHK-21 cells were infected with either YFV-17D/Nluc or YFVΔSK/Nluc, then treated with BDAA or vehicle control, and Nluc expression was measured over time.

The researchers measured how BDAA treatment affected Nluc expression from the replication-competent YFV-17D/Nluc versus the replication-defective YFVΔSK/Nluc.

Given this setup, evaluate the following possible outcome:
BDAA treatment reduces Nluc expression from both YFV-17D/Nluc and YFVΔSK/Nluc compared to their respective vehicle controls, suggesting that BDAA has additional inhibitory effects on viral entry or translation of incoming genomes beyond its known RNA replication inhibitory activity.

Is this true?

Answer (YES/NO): NO